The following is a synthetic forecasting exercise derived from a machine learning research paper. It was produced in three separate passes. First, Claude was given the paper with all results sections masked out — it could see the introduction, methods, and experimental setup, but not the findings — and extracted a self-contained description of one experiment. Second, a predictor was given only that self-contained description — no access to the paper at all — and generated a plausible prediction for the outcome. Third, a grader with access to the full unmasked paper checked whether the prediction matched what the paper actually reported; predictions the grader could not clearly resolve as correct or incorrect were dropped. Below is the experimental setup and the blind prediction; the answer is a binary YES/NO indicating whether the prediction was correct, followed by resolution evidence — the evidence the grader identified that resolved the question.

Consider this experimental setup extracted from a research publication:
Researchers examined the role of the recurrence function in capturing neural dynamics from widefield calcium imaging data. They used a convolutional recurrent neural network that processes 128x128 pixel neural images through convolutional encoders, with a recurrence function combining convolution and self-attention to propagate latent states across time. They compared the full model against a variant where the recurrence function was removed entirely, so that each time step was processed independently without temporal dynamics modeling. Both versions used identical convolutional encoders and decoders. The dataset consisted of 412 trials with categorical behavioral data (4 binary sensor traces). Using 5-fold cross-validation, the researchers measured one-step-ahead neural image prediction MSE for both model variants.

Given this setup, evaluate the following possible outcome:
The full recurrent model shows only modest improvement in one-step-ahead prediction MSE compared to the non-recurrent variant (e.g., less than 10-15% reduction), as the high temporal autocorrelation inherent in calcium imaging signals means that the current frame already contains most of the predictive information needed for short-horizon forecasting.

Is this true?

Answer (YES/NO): NO